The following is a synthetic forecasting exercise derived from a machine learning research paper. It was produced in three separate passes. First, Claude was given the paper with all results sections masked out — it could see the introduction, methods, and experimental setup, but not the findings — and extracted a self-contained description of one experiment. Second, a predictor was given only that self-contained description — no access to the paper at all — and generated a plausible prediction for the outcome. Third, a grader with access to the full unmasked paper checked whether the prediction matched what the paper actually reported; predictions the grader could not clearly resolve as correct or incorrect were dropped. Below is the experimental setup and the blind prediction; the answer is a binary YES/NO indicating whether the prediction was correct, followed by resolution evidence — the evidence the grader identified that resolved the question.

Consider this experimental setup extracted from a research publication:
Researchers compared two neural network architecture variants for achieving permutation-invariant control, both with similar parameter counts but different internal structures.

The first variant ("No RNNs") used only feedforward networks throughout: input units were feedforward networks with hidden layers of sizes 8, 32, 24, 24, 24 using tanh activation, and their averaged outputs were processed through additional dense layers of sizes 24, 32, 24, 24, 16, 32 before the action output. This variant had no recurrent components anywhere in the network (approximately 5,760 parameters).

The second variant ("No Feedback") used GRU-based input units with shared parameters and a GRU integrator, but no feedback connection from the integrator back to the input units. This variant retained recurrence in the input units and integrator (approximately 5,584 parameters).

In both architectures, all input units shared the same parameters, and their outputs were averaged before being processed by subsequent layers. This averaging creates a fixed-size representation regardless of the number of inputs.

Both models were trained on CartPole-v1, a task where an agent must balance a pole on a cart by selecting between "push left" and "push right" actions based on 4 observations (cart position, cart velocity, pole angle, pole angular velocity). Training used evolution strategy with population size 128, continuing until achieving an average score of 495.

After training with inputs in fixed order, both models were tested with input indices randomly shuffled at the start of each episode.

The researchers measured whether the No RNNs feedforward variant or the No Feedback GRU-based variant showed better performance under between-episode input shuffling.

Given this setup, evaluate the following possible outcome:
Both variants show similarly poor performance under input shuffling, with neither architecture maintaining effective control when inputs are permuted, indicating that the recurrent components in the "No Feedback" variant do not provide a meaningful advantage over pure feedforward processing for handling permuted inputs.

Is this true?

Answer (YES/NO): NO